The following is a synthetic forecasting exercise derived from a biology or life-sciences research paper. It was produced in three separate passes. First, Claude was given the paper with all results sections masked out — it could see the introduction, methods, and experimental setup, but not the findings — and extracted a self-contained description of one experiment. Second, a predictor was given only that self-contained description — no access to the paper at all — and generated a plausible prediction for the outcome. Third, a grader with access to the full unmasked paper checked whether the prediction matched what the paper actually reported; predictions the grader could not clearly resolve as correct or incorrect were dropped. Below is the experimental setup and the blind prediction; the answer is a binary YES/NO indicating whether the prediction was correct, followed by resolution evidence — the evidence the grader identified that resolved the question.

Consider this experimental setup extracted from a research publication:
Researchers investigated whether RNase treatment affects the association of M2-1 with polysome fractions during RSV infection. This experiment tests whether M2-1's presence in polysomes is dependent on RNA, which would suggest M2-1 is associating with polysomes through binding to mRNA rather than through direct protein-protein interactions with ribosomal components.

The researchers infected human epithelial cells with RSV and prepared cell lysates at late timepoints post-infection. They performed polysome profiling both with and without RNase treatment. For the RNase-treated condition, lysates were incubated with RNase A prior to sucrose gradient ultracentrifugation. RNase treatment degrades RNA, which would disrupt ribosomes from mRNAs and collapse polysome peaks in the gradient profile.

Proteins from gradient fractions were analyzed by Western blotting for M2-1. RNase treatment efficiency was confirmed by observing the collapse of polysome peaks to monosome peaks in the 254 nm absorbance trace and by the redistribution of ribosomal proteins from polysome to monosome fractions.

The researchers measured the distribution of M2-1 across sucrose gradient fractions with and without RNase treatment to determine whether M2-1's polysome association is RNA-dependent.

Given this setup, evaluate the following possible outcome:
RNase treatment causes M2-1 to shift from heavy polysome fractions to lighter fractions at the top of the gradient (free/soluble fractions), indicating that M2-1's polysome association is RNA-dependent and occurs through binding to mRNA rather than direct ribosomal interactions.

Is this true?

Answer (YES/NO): YES